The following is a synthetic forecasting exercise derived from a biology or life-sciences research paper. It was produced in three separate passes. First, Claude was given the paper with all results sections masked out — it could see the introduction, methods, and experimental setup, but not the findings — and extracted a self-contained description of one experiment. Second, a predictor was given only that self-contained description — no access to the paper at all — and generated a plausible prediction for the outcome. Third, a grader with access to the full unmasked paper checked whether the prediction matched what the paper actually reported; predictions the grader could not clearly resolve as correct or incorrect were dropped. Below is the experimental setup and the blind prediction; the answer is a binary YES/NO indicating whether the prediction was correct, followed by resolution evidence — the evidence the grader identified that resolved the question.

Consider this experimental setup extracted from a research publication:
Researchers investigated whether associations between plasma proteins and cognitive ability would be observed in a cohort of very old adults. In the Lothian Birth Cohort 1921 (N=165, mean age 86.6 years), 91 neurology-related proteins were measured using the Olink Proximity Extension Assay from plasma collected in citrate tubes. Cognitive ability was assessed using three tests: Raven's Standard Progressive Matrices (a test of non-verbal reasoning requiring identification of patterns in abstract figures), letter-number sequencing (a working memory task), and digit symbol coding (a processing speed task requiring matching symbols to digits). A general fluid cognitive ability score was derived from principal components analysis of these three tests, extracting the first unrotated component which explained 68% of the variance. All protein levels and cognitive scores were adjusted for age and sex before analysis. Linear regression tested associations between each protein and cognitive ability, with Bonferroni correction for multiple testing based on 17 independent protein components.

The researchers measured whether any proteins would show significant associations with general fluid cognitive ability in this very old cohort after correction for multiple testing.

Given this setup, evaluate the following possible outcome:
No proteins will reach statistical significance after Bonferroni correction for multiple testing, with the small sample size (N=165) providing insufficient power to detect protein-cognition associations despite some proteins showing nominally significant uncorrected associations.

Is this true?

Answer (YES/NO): YES